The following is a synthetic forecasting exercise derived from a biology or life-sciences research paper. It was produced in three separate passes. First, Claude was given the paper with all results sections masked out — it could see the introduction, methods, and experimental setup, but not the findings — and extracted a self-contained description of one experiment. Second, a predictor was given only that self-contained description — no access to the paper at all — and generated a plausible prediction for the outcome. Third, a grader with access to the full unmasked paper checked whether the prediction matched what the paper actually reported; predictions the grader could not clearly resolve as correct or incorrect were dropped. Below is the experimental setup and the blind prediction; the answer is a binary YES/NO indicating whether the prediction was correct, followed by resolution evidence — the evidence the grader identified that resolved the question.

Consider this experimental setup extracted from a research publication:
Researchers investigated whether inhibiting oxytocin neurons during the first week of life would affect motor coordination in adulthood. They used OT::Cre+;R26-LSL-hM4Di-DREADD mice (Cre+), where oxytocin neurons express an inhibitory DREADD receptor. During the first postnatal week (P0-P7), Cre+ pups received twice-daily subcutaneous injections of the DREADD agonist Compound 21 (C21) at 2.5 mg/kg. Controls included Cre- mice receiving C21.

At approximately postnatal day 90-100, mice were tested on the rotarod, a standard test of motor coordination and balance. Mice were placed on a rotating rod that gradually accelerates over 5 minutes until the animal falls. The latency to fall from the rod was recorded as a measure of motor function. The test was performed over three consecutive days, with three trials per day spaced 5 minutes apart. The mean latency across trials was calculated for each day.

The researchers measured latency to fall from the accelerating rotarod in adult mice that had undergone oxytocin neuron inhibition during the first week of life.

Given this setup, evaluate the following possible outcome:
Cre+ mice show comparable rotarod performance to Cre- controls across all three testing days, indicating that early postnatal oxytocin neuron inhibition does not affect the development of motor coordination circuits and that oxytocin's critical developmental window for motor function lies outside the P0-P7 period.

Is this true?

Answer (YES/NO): YES